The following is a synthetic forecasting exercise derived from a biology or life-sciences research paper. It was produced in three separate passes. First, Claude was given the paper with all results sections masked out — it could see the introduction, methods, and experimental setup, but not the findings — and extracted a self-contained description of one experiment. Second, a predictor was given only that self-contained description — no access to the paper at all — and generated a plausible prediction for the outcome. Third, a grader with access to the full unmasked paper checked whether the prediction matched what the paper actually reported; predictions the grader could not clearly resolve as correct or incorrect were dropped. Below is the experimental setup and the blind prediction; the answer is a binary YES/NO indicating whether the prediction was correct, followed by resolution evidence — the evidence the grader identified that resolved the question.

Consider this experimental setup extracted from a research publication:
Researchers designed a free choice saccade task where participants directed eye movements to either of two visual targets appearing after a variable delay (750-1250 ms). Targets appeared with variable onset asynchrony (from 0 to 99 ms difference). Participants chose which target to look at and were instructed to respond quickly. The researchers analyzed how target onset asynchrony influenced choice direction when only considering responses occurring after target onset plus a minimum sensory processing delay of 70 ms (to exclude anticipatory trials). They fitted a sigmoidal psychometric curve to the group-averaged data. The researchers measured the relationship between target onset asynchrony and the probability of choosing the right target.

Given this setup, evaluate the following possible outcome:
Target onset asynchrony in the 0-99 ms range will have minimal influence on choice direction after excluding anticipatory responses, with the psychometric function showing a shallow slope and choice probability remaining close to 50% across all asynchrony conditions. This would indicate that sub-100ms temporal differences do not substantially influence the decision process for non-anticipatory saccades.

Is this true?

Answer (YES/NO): NO